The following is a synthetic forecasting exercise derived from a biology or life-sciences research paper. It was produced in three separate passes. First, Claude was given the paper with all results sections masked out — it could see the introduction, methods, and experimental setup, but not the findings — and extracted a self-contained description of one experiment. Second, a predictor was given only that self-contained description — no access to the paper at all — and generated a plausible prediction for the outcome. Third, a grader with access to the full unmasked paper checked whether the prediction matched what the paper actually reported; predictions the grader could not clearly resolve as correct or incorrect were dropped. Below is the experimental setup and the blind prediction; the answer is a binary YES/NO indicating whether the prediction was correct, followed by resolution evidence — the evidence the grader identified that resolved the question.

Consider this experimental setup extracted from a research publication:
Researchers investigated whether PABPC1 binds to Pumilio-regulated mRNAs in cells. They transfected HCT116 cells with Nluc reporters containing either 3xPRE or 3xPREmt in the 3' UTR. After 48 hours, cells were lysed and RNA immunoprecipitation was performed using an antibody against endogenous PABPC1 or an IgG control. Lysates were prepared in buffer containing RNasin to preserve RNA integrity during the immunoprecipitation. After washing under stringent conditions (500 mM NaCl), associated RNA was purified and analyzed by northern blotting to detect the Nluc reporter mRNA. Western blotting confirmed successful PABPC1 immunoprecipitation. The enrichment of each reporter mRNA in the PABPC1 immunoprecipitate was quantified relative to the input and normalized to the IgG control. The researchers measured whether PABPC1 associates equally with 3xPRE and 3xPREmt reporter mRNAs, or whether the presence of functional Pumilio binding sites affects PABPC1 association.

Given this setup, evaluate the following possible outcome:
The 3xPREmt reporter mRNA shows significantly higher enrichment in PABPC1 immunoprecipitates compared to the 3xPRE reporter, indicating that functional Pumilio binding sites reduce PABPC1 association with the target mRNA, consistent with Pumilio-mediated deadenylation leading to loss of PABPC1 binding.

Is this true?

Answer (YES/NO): NO